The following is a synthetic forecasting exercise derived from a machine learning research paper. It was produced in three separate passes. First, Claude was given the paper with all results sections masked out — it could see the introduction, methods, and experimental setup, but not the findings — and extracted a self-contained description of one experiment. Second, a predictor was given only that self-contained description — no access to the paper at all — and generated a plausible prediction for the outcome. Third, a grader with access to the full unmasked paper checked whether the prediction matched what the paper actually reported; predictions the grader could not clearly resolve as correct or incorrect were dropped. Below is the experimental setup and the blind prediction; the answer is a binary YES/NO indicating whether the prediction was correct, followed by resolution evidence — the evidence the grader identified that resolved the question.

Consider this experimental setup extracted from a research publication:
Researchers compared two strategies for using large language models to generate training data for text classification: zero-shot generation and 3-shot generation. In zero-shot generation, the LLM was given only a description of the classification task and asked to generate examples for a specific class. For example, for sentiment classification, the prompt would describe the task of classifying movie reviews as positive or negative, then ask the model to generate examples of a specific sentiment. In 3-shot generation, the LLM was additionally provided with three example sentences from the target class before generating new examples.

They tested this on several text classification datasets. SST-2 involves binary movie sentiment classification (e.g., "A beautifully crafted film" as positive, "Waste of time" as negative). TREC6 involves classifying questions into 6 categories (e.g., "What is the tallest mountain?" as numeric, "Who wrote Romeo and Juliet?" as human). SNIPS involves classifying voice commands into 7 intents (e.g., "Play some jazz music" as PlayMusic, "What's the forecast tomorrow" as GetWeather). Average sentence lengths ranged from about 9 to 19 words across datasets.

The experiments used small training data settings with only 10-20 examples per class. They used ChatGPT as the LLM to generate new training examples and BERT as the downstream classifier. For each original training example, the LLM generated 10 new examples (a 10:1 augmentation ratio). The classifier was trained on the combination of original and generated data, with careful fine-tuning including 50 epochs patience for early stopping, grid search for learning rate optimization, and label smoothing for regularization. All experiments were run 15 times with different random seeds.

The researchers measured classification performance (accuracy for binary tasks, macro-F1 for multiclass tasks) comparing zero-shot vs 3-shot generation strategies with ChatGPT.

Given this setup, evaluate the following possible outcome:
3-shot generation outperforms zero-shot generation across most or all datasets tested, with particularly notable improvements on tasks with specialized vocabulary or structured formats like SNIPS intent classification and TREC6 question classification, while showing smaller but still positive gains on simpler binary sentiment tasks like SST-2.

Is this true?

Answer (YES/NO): NO